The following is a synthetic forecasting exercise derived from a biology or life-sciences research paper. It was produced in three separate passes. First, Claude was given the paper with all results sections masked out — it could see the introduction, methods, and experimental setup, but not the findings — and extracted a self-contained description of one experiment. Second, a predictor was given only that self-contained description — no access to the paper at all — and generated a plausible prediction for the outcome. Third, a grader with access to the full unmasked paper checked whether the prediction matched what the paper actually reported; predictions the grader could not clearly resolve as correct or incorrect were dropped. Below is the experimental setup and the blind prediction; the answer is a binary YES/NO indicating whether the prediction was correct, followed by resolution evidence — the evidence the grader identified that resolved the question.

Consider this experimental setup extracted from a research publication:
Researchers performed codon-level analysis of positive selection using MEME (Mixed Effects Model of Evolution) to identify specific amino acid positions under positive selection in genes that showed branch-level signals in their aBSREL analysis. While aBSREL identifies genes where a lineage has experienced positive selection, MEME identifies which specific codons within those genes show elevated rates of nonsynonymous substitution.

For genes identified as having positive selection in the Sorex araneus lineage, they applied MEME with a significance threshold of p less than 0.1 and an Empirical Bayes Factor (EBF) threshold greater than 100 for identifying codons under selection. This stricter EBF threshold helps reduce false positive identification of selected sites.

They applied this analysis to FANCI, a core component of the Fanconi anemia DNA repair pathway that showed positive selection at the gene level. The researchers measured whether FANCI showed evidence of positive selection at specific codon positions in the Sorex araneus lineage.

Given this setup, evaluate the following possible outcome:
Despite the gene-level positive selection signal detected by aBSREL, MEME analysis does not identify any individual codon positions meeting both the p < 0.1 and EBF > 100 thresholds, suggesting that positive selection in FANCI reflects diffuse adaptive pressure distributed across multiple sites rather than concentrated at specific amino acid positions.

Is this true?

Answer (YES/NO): NO